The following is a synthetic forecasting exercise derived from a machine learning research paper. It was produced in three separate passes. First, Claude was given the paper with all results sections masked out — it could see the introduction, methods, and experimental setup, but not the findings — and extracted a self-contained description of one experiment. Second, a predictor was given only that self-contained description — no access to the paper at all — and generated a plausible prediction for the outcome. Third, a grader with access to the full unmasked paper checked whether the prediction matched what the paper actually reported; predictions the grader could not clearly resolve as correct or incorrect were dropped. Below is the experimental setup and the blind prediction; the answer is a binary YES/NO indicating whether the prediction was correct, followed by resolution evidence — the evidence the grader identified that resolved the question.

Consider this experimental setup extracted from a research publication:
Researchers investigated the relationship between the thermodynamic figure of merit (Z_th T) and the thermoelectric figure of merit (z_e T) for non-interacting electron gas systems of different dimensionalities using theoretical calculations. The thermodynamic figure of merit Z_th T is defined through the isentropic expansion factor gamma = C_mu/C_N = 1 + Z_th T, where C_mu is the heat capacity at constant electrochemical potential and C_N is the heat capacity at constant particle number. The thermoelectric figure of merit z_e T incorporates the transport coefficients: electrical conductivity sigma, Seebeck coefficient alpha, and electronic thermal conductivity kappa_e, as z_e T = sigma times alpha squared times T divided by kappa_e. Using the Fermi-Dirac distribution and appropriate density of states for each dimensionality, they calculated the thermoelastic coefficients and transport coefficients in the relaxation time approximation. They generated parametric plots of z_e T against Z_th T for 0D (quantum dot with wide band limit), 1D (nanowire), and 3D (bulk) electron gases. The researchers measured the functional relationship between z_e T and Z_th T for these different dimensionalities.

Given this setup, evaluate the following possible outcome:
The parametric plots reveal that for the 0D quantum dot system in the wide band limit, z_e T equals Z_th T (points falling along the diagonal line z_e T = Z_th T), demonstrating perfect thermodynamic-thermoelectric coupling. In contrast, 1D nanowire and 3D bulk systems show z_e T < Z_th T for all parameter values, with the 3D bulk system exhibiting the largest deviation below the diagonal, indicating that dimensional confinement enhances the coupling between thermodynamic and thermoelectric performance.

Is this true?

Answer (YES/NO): NO